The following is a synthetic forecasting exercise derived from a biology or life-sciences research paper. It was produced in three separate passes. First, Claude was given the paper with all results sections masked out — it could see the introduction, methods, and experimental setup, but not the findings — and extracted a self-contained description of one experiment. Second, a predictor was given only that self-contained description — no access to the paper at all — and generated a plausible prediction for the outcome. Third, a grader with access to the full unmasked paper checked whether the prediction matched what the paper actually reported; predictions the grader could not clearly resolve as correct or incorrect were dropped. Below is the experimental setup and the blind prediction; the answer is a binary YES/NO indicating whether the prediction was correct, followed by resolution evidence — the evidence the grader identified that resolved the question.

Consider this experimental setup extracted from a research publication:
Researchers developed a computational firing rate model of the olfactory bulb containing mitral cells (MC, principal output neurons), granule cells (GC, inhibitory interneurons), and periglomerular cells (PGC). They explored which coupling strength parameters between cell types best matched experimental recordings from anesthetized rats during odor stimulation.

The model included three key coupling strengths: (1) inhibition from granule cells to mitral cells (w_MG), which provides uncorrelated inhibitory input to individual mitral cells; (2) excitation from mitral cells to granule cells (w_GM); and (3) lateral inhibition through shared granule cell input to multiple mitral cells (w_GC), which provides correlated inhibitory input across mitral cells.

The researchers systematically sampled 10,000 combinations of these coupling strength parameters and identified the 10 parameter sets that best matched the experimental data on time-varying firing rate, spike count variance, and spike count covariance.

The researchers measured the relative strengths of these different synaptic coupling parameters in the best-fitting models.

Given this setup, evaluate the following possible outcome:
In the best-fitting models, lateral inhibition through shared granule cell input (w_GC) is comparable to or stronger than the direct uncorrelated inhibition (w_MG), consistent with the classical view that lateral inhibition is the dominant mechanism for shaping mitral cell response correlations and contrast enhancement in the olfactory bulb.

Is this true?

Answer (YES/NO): NO